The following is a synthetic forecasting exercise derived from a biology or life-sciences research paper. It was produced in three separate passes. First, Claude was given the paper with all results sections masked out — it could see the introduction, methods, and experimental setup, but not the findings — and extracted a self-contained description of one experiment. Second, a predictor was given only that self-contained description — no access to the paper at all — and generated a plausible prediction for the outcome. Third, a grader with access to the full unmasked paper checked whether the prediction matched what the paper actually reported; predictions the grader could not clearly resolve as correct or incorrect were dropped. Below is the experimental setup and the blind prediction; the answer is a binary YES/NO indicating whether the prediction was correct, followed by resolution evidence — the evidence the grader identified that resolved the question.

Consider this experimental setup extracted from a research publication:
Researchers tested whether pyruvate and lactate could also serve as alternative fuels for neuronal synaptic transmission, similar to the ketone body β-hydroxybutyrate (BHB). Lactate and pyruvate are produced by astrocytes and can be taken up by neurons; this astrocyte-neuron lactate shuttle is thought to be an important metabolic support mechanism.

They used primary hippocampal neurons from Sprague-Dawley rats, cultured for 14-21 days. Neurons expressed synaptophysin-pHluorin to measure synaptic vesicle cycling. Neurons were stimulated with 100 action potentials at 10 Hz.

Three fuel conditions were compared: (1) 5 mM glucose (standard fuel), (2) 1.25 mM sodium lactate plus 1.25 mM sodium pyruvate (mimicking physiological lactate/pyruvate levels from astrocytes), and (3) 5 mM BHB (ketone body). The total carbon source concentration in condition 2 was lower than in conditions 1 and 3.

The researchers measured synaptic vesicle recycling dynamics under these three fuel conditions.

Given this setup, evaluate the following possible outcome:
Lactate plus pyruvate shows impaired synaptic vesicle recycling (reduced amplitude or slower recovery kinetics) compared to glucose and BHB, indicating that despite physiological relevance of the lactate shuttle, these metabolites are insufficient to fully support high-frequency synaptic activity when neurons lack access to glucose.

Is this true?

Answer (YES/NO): NO